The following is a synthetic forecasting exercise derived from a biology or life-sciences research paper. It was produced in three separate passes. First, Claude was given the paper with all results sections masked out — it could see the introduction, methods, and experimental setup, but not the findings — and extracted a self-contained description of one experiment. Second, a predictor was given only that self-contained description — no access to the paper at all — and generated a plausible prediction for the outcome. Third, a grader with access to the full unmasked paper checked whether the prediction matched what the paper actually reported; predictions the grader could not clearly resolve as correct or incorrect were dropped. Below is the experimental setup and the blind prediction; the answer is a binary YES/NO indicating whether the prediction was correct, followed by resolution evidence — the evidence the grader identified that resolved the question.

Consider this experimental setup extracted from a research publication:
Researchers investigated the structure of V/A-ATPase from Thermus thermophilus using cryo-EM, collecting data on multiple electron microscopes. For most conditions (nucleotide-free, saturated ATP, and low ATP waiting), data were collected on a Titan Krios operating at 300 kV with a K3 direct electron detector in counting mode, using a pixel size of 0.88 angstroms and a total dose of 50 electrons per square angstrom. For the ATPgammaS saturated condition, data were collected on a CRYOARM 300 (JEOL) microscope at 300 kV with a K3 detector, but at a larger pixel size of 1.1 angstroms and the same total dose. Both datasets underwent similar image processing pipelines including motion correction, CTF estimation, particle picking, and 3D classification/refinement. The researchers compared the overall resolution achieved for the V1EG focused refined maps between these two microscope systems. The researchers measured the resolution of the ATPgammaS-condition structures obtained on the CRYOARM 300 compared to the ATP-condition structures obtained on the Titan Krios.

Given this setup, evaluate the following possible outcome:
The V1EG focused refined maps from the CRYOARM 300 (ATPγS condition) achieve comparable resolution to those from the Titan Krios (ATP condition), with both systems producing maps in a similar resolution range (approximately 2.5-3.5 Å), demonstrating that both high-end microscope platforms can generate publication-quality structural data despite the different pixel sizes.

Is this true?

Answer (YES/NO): YES